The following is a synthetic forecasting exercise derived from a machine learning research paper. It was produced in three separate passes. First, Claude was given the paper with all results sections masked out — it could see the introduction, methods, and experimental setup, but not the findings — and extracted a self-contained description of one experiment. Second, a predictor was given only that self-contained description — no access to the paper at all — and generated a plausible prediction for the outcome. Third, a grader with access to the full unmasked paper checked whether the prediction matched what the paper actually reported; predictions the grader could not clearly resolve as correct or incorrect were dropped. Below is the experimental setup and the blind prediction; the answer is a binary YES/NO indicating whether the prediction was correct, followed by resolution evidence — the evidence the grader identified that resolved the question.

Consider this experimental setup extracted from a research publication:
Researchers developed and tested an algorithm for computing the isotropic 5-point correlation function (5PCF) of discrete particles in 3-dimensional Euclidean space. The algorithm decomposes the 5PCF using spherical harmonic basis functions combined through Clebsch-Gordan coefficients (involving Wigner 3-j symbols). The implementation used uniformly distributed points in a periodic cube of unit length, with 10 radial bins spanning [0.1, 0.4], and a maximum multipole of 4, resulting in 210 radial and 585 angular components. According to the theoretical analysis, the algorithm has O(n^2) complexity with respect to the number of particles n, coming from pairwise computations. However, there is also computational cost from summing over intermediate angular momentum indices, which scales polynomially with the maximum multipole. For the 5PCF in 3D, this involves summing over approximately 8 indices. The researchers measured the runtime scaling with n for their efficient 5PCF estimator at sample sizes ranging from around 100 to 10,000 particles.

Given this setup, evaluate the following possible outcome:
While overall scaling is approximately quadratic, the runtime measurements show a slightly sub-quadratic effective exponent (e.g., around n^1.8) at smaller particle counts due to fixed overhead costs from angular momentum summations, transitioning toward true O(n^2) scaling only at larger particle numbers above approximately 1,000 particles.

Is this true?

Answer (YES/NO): NO